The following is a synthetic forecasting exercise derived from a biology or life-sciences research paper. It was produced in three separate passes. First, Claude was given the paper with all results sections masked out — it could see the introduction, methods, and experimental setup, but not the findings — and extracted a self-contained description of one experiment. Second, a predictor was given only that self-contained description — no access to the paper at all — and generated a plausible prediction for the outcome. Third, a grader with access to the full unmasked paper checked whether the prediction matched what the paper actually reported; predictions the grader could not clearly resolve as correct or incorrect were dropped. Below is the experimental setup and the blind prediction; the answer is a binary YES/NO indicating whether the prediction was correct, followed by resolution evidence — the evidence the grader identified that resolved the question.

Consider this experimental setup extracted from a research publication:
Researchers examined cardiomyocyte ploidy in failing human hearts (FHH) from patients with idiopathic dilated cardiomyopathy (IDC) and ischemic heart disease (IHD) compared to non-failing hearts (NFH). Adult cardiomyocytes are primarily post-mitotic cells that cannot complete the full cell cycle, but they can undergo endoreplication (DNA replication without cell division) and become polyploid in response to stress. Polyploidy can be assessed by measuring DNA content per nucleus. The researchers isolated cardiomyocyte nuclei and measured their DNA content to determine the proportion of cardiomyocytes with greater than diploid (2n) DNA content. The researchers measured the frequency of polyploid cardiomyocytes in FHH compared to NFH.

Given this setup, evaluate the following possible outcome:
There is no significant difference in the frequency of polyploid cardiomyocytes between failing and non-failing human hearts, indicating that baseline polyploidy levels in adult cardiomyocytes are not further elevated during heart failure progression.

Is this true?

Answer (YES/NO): NO